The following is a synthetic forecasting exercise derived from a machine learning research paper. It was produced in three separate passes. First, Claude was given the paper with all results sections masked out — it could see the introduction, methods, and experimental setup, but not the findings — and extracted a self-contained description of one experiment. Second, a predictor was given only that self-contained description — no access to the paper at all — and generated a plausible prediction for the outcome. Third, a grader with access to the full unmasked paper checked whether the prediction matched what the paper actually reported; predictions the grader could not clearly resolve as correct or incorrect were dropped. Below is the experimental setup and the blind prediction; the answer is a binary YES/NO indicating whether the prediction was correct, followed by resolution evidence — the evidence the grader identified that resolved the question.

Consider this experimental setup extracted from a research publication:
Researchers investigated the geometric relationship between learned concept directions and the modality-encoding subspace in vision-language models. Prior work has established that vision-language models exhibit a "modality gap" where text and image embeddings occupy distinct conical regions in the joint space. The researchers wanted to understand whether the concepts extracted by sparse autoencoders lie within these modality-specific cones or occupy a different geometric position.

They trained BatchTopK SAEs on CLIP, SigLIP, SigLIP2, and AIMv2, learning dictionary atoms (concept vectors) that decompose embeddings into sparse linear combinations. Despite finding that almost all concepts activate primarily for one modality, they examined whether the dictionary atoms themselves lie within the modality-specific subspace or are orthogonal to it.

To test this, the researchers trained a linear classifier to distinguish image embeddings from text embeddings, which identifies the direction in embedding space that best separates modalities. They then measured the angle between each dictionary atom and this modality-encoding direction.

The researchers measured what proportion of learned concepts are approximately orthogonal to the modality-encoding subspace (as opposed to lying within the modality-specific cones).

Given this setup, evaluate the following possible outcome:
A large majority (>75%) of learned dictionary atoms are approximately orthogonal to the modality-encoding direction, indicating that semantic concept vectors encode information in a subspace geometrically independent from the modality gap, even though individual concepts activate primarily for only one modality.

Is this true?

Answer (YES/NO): NO